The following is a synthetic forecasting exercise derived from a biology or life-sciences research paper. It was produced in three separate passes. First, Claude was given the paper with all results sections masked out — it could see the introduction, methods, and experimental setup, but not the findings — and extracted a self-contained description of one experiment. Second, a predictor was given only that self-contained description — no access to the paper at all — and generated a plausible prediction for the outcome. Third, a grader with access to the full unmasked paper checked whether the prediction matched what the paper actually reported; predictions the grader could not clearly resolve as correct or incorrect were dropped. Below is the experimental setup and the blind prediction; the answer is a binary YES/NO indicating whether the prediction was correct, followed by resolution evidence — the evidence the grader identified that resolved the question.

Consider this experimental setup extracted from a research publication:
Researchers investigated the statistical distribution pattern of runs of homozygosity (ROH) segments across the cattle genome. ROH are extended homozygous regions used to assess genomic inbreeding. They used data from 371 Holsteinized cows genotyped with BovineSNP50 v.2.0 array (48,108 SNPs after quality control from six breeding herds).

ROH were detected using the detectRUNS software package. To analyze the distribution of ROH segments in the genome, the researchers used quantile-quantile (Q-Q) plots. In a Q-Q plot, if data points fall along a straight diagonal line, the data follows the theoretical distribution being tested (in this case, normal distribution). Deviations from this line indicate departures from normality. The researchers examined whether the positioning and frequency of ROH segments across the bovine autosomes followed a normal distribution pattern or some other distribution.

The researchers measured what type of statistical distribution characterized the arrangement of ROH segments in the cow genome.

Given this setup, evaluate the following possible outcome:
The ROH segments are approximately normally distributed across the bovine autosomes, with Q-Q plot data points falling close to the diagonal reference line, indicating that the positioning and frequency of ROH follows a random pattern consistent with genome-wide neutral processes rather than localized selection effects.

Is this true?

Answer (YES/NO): NO